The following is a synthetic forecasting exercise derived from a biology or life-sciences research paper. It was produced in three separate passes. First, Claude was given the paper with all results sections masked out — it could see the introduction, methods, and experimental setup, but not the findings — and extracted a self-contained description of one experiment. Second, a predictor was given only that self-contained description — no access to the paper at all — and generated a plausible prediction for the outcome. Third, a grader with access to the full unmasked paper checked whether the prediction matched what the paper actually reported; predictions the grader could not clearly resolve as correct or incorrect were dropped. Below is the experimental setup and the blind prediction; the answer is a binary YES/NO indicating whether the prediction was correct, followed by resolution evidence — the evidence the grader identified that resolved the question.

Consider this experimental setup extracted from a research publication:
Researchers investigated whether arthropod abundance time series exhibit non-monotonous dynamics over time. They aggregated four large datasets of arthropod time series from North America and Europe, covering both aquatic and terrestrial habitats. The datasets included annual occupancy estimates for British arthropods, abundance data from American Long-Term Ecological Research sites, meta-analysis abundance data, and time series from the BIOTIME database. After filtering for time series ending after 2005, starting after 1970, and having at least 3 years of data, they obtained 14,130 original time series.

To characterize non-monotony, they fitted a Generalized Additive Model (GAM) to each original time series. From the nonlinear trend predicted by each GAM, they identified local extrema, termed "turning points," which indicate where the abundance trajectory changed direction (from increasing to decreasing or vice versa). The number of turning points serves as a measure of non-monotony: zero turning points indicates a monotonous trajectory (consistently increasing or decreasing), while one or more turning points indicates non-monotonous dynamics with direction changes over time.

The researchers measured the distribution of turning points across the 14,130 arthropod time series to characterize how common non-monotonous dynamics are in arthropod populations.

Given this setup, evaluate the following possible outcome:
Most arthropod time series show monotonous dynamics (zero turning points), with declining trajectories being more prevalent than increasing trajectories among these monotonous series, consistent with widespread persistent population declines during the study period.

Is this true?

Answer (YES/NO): NO